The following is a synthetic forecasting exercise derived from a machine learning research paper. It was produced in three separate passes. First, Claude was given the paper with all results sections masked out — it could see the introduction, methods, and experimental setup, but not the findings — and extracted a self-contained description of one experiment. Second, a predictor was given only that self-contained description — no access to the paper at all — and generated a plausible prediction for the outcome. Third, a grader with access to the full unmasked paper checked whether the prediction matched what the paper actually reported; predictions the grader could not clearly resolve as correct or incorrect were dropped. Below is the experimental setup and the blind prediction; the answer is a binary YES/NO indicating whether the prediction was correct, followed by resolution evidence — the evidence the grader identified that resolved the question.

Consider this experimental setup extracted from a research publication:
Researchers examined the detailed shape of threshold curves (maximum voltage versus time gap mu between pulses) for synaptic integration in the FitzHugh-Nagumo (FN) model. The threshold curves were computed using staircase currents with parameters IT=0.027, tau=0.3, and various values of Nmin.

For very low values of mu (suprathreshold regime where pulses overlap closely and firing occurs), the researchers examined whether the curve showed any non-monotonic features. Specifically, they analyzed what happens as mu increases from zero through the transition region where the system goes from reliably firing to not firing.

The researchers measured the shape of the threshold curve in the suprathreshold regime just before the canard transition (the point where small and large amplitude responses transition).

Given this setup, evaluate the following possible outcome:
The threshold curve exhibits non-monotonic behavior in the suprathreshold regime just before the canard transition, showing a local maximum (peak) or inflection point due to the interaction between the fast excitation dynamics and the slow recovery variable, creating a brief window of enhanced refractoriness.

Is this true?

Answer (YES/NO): NO